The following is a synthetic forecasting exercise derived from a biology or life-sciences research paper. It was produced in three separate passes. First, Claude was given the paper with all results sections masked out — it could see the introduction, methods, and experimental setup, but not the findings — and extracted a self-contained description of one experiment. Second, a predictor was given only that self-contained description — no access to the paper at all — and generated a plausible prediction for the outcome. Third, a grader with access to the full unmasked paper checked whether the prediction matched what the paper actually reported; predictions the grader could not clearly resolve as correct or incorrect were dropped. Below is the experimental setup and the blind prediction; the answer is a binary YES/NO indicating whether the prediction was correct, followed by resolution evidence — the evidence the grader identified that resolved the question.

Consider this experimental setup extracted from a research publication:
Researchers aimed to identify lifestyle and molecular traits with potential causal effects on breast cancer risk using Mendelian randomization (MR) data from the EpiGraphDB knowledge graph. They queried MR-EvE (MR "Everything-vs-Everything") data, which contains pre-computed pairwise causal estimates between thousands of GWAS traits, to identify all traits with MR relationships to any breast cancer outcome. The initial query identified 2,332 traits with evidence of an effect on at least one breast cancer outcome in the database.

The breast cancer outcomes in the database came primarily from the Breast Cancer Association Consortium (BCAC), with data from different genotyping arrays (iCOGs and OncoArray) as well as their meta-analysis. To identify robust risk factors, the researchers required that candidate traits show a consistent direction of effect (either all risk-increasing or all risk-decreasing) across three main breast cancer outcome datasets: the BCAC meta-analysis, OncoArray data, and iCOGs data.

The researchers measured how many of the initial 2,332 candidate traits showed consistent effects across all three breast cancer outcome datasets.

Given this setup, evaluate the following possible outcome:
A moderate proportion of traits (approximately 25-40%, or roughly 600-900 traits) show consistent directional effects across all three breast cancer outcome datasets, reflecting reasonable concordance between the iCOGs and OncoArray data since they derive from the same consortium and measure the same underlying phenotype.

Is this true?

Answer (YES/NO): NO